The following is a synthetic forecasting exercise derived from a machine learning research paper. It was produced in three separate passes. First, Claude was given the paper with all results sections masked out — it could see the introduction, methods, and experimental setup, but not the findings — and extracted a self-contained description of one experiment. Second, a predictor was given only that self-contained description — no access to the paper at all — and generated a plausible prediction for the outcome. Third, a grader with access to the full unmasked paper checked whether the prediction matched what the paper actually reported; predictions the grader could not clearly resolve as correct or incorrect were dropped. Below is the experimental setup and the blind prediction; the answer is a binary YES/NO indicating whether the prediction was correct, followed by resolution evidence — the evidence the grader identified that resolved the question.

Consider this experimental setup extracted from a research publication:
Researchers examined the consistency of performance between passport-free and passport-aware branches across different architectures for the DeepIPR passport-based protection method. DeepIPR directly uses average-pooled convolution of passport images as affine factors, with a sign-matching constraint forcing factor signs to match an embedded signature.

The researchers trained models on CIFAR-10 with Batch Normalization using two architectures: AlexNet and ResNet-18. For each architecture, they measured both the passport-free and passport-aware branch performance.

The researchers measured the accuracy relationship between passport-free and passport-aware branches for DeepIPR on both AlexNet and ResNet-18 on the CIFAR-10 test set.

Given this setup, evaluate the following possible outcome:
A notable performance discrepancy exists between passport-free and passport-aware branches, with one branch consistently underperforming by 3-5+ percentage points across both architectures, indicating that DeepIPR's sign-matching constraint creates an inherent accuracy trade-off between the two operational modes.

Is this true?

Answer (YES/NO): NO